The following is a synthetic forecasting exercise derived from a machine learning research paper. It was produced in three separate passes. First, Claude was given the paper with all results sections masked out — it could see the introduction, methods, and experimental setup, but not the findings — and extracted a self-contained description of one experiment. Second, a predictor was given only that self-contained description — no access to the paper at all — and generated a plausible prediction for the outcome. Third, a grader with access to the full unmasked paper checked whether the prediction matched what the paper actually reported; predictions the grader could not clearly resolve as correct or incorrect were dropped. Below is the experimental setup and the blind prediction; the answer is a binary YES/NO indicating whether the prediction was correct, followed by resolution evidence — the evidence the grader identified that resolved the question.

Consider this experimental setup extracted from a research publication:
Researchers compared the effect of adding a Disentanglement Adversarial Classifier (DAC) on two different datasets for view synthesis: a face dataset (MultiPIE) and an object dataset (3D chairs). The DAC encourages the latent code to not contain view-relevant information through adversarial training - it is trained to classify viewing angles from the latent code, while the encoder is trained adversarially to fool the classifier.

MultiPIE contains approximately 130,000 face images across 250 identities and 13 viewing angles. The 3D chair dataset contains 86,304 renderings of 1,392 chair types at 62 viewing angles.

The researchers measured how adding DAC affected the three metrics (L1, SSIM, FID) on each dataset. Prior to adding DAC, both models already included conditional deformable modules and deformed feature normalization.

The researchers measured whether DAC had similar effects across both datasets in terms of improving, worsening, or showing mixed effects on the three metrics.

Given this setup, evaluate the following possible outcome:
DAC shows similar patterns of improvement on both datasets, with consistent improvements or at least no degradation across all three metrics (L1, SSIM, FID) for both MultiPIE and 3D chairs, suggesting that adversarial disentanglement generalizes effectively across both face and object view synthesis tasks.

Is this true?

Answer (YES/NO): NO